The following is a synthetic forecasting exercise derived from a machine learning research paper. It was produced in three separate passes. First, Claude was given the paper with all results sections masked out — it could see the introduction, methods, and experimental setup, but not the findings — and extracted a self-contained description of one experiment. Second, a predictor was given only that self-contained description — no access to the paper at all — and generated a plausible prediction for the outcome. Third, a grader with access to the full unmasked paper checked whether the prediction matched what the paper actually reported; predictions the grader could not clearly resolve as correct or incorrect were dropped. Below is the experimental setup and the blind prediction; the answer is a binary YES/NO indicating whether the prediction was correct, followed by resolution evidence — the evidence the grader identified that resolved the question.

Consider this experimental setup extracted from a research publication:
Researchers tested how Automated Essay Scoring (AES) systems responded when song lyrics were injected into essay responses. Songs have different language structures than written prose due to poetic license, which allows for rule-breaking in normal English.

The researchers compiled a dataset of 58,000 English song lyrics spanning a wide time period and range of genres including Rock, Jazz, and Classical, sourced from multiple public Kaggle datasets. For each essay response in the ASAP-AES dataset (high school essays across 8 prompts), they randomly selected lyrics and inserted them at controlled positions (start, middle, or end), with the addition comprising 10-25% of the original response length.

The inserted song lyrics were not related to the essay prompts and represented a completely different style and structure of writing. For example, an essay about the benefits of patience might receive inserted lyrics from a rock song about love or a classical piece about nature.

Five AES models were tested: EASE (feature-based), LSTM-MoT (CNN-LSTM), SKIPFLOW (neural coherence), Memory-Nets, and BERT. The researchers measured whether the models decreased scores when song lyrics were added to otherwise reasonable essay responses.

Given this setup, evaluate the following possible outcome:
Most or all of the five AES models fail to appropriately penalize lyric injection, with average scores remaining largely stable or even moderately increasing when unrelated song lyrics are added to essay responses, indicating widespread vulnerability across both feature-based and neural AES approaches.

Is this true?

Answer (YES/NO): YES